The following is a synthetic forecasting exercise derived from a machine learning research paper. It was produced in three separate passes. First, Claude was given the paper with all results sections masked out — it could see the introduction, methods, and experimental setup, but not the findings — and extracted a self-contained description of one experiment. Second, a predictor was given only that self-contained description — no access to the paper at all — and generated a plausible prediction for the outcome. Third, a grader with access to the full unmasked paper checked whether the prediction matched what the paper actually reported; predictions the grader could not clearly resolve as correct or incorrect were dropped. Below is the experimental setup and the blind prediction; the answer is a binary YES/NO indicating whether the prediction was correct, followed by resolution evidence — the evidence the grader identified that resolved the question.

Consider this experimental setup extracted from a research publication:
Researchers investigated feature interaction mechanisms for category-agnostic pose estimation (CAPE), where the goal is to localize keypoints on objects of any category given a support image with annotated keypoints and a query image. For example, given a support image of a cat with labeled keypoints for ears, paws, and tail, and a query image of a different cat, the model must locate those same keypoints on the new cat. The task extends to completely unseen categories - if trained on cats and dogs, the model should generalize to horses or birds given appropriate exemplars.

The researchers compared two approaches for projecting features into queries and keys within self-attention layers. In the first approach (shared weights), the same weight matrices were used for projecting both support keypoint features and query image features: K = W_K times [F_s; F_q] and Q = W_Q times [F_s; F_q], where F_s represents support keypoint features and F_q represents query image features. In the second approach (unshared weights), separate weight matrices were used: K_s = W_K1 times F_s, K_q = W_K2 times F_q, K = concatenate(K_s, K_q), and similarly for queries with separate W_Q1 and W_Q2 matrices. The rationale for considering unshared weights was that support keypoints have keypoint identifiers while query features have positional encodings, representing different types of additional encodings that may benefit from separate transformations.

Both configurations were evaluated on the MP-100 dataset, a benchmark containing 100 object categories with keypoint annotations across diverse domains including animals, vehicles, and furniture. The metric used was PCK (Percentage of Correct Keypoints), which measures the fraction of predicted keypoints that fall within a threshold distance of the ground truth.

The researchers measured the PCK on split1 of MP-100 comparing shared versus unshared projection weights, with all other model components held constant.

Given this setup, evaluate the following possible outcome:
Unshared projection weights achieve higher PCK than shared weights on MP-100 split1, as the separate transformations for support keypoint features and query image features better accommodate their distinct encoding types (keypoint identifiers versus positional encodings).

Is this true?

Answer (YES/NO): YES